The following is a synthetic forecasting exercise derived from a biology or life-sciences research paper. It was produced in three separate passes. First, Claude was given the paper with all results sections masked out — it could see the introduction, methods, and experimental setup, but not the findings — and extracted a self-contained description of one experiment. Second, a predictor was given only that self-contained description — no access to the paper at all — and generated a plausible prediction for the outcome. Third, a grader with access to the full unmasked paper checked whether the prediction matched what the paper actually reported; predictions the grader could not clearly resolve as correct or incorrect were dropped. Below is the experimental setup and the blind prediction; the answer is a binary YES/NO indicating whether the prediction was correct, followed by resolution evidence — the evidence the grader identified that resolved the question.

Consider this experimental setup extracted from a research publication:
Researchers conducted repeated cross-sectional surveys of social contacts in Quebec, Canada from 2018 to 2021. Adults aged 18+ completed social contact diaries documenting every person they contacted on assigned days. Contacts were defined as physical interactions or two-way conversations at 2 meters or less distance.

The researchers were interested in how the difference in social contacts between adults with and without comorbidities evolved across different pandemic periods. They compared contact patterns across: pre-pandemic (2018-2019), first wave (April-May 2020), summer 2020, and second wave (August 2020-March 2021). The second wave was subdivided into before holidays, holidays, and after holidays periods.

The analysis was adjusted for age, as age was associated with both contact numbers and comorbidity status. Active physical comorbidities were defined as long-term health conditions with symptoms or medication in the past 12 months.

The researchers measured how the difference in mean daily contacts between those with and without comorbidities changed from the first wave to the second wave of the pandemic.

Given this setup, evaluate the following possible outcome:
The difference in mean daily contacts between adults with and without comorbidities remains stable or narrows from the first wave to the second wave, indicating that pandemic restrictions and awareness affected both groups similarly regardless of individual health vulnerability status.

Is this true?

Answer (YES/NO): NO